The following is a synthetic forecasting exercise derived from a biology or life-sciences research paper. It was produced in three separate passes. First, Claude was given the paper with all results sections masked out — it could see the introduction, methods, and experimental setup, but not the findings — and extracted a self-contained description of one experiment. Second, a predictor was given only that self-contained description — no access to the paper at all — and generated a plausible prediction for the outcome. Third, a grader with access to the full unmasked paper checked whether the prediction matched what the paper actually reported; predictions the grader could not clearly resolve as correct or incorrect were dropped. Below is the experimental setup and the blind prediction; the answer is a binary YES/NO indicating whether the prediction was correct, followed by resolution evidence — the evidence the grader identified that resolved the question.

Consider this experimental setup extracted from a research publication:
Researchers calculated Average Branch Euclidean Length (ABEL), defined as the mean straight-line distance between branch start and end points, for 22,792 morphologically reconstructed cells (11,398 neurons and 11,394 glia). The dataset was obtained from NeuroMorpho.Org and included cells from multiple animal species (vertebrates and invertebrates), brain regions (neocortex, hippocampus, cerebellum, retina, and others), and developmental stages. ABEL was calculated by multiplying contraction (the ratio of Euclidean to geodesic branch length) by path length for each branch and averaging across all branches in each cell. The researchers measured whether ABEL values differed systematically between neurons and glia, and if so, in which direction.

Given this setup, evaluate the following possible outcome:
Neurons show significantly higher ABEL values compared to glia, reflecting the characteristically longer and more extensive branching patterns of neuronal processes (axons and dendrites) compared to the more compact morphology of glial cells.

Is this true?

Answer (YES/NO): YES